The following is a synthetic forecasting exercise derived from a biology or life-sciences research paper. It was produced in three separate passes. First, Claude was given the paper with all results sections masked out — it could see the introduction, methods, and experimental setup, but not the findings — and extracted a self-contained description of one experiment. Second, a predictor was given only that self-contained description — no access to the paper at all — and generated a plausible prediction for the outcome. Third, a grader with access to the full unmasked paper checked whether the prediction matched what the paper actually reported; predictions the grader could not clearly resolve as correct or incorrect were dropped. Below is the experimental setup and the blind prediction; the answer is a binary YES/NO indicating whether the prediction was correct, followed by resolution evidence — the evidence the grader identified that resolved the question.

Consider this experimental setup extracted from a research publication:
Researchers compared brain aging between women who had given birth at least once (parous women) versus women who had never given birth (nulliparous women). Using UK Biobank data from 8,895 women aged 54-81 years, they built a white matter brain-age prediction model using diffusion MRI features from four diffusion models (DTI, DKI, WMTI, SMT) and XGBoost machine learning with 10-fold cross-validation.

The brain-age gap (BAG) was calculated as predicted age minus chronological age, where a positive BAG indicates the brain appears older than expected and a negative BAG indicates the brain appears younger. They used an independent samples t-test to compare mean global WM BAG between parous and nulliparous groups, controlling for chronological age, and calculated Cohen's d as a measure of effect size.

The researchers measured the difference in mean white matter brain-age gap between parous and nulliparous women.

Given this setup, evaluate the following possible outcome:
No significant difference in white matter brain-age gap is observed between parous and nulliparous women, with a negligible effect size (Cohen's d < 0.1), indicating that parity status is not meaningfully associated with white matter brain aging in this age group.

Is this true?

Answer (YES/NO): NO